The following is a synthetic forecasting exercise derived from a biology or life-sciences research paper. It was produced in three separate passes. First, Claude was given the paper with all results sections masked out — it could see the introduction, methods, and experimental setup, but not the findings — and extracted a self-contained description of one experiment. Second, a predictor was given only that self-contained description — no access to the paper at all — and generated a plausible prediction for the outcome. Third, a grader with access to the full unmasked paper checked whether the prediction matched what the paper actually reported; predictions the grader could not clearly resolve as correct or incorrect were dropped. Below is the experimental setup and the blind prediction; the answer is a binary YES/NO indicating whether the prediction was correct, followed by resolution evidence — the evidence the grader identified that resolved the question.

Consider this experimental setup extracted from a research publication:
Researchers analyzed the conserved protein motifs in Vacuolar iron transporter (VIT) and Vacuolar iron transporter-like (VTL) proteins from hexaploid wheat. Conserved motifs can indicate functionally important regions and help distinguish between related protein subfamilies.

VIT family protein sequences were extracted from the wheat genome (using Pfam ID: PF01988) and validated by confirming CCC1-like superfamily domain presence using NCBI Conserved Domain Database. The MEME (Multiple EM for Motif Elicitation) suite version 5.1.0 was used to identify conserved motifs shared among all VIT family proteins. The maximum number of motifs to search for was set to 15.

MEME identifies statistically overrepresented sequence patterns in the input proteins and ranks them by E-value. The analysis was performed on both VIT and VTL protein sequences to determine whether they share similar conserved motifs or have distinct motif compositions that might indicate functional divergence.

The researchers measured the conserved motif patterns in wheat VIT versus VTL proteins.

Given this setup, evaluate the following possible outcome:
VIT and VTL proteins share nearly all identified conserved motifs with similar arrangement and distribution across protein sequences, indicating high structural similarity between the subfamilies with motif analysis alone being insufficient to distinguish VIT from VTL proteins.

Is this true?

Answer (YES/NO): NO